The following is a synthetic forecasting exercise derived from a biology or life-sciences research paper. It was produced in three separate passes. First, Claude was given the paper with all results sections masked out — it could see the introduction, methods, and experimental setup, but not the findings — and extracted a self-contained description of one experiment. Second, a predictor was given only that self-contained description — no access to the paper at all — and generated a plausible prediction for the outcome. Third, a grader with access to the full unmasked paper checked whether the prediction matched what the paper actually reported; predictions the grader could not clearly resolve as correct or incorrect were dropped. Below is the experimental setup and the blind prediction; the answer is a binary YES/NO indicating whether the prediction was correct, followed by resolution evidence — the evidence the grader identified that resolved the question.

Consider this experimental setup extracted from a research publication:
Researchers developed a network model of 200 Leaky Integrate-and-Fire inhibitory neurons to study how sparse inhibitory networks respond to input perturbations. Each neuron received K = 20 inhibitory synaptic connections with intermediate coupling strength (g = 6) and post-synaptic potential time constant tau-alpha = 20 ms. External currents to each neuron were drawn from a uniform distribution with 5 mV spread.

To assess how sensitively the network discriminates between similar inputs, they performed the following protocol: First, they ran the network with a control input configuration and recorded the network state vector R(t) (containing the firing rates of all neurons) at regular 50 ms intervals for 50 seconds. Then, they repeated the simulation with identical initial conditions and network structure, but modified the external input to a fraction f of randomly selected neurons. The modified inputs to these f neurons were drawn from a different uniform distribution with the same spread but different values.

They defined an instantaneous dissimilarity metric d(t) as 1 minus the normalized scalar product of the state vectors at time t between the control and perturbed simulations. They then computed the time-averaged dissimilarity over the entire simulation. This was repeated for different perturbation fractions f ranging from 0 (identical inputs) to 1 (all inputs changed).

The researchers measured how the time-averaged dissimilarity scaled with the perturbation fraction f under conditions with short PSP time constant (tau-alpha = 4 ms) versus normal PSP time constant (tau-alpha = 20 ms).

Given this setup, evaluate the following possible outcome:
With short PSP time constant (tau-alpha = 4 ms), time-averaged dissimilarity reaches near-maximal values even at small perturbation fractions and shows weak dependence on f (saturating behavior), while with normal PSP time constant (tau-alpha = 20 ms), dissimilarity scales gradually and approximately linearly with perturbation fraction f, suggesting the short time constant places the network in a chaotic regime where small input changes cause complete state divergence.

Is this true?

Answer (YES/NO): NO